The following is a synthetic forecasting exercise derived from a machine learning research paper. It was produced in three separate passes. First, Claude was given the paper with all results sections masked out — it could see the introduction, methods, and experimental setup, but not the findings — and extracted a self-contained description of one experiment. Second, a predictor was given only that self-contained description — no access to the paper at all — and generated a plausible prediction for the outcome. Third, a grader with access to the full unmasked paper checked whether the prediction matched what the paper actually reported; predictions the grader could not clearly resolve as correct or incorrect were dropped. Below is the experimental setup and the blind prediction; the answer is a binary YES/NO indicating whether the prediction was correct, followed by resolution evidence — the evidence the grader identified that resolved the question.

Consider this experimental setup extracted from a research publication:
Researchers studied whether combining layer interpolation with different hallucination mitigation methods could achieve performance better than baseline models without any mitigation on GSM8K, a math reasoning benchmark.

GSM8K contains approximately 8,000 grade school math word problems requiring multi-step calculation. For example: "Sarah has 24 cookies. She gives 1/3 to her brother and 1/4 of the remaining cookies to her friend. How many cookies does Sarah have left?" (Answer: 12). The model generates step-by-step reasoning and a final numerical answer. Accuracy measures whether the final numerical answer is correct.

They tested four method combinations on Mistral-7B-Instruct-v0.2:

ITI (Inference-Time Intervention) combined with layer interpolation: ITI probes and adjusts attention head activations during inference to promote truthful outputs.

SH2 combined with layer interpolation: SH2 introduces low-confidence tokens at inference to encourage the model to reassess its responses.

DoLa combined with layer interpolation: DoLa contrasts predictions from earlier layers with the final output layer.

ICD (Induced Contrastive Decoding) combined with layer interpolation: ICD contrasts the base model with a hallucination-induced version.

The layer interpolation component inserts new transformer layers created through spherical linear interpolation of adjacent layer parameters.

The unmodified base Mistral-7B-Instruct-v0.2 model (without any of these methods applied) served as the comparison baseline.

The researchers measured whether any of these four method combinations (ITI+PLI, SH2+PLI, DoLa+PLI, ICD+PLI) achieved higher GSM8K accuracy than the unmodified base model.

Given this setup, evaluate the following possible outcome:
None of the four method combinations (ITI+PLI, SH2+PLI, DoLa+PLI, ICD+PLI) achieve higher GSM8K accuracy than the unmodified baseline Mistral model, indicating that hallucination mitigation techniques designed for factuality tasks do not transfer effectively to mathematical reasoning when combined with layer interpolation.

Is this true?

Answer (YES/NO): NO